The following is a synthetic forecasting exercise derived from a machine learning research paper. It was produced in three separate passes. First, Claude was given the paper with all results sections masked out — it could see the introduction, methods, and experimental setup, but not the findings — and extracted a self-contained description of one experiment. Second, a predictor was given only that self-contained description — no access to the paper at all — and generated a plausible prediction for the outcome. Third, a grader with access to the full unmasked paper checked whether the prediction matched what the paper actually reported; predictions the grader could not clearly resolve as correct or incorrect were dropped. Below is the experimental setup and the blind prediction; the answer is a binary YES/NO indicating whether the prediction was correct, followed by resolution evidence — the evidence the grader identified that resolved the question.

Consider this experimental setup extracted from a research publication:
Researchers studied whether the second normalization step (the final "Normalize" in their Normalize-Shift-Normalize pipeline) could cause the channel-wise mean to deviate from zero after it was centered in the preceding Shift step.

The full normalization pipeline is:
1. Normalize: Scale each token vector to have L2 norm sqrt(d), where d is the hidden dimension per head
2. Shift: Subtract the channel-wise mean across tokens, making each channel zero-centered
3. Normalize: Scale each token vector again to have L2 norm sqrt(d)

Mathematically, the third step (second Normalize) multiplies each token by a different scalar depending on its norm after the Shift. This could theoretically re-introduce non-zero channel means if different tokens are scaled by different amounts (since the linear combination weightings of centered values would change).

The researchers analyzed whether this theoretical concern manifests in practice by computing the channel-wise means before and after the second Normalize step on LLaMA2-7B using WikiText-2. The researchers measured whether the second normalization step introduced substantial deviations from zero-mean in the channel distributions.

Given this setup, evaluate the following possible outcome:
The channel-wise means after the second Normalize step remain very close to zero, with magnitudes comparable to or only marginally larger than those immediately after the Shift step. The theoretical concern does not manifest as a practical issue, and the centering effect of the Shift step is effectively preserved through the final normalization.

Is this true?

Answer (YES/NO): YES